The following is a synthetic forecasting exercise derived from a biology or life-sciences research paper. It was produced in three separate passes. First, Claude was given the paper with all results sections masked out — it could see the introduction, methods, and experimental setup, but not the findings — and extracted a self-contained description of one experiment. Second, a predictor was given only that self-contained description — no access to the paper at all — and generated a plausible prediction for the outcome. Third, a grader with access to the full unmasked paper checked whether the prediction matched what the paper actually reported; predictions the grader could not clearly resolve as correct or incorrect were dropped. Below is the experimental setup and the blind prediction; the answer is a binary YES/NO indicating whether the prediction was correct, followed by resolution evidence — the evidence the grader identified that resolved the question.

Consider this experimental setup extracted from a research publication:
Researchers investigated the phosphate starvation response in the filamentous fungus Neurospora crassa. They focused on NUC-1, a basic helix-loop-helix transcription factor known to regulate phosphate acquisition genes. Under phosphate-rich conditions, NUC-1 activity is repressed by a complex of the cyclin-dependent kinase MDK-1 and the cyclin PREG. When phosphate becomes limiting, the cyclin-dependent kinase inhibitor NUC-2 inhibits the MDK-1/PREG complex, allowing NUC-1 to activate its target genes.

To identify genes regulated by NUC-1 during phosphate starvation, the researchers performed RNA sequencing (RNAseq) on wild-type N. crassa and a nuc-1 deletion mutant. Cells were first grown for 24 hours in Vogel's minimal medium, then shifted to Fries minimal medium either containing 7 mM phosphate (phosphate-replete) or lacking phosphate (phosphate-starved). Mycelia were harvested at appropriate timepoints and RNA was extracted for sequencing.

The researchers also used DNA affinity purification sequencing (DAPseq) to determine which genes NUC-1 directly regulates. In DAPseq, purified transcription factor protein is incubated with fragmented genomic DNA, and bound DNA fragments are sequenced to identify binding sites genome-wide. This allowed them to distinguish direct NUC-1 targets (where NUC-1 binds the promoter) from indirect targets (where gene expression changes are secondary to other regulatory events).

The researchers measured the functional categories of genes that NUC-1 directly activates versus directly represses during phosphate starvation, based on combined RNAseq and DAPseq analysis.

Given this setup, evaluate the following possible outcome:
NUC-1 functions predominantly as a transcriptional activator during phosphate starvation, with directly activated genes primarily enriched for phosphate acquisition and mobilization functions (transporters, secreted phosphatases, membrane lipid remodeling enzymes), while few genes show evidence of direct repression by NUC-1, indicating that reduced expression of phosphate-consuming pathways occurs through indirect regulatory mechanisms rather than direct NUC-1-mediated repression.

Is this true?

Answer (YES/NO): NO